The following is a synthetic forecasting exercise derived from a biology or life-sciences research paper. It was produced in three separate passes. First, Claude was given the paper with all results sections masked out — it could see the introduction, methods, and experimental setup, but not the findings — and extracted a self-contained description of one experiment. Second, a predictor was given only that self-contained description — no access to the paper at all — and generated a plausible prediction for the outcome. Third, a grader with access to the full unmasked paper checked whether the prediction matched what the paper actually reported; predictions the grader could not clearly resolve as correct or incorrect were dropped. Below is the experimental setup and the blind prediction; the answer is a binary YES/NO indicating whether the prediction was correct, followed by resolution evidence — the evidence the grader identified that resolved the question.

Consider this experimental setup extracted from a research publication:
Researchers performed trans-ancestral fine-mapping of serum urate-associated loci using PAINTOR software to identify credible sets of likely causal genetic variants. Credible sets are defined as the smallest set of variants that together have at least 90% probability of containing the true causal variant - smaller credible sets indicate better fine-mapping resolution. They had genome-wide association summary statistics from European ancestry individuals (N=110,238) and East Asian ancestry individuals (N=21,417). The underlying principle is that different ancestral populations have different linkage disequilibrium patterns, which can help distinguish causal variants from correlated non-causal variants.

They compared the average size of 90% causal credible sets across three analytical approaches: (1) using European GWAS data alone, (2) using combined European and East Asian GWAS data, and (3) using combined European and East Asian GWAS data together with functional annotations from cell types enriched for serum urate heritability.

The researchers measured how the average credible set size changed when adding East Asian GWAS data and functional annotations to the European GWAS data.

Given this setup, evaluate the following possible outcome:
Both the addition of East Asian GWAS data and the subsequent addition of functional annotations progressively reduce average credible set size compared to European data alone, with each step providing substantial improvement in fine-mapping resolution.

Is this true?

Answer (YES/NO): YES